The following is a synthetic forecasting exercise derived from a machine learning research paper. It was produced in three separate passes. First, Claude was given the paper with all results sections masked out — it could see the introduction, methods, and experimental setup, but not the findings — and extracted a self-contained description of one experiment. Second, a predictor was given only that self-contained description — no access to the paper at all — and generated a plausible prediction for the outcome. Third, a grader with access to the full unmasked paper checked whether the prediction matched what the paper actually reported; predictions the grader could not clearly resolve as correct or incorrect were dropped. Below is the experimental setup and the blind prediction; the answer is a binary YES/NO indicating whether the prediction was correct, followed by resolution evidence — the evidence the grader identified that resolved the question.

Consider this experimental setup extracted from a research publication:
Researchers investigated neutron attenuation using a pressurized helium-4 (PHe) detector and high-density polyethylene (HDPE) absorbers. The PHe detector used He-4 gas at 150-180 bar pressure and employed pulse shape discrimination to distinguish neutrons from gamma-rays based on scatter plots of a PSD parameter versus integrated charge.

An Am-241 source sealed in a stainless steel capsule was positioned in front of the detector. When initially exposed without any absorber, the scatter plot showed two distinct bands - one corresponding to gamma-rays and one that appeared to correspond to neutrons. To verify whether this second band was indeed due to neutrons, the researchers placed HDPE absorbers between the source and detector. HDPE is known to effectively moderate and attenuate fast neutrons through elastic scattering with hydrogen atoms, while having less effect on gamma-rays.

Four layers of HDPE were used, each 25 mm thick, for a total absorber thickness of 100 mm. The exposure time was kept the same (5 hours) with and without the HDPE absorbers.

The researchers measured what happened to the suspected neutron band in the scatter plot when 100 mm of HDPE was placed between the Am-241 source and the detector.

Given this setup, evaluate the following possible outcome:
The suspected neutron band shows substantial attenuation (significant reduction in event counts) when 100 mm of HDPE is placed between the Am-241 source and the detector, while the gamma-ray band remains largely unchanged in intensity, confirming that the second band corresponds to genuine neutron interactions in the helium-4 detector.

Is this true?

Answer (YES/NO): NO